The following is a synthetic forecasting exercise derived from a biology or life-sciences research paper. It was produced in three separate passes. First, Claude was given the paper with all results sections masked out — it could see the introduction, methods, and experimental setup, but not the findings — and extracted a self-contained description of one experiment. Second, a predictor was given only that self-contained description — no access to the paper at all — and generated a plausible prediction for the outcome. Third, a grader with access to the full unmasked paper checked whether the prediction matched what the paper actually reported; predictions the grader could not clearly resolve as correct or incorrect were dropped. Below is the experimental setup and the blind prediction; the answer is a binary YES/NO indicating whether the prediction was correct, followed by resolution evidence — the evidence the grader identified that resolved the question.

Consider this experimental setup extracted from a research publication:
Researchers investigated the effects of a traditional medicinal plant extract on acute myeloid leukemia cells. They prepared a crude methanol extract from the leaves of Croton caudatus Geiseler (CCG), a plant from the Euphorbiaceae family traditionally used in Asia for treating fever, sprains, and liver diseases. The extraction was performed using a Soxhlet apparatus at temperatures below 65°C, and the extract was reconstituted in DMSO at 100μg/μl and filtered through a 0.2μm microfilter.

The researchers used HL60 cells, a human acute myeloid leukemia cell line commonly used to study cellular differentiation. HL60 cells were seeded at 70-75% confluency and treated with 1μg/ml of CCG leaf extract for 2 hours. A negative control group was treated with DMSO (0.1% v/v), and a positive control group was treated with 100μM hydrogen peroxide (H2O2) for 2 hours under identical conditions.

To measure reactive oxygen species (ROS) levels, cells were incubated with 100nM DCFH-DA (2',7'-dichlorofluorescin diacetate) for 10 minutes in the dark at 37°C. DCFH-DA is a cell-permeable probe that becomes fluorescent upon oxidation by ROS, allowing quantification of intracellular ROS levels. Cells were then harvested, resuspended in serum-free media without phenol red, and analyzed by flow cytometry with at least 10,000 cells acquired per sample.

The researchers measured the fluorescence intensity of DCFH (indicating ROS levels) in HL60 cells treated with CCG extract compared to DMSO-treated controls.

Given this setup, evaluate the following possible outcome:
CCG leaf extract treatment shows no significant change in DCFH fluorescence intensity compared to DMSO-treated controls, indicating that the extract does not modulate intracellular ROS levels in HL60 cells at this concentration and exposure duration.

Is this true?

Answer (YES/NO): NO